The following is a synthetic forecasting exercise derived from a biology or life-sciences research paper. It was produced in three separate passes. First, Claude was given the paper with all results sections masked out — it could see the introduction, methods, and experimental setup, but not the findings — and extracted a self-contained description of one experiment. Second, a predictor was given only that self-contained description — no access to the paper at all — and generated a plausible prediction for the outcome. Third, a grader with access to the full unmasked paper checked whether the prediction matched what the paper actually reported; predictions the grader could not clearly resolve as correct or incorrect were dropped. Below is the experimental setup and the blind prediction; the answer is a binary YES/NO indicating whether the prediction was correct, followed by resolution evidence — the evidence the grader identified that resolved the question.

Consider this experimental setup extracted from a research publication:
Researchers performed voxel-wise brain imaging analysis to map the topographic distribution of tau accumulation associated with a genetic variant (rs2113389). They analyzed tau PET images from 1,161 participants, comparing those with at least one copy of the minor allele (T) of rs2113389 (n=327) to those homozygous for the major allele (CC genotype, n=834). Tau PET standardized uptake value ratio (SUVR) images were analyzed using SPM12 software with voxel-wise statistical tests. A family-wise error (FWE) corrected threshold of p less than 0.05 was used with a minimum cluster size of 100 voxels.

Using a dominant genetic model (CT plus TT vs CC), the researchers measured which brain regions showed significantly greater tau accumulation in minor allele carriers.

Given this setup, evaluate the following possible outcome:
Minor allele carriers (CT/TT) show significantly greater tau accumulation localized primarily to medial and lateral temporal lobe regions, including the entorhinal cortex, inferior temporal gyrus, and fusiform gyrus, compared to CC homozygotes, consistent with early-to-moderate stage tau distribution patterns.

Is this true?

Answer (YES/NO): NO